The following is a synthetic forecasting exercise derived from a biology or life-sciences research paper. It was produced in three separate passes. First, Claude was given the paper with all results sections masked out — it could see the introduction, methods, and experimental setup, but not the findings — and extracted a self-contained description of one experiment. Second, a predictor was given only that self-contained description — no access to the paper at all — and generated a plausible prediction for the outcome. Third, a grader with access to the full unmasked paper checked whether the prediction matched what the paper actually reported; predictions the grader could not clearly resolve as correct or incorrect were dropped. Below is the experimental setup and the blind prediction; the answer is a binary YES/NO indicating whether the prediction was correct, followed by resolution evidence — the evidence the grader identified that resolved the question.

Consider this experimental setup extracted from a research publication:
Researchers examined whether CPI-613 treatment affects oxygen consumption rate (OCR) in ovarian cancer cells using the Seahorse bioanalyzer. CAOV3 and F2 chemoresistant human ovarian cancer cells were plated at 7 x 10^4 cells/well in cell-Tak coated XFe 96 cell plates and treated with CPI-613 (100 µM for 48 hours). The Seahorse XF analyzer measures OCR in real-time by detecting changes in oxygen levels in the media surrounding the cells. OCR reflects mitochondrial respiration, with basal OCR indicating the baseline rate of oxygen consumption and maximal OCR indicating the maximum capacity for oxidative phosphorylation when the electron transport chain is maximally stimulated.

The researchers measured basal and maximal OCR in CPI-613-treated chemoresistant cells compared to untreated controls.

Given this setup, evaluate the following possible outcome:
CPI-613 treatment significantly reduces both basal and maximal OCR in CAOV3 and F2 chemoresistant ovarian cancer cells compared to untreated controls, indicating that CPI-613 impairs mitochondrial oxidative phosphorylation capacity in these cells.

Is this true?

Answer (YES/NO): YES